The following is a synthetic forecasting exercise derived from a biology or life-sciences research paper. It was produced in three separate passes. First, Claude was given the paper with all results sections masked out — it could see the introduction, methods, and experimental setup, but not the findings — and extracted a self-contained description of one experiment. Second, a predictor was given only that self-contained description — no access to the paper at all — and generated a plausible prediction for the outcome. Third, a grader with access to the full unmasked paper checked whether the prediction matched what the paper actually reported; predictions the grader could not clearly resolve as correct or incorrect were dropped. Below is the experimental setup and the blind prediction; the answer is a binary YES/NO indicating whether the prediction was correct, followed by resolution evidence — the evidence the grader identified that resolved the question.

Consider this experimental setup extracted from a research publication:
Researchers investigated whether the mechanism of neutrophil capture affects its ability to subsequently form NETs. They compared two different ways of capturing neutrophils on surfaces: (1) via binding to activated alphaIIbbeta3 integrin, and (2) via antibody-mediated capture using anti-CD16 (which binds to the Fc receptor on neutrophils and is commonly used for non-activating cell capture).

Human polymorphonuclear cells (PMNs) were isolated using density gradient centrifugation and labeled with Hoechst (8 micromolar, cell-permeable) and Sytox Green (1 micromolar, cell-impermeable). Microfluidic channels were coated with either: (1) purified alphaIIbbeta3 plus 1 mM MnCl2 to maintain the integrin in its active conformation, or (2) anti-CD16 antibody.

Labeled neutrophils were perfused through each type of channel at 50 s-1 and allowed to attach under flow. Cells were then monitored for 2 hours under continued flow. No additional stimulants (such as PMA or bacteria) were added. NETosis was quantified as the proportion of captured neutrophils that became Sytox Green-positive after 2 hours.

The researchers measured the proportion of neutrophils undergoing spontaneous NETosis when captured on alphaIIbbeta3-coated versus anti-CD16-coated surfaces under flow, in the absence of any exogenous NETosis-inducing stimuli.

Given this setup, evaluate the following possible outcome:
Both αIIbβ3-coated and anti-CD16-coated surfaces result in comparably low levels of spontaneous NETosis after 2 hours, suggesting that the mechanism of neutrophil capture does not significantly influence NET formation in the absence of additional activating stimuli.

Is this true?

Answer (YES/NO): NO